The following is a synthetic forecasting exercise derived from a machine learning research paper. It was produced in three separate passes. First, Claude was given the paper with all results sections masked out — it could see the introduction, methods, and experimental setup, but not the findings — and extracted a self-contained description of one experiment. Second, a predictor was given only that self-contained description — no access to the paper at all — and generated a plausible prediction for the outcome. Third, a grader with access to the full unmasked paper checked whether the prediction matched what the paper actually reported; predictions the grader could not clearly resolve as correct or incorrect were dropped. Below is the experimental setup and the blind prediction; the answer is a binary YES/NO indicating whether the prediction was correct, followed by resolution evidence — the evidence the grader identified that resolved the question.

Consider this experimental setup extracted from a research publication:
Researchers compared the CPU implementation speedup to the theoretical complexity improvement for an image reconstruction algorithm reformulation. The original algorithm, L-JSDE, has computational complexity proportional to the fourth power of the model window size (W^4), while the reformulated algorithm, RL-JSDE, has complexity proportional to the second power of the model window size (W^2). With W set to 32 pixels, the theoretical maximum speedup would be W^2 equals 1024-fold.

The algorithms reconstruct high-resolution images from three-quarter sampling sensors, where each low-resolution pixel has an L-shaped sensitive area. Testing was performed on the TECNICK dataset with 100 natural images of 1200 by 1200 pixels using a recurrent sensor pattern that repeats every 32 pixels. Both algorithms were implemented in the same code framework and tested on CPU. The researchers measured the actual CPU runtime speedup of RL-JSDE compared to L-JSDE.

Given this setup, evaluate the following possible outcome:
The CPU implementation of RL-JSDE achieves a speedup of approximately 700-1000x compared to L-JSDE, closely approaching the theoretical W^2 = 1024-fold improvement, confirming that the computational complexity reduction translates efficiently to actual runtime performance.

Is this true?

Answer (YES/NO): NO